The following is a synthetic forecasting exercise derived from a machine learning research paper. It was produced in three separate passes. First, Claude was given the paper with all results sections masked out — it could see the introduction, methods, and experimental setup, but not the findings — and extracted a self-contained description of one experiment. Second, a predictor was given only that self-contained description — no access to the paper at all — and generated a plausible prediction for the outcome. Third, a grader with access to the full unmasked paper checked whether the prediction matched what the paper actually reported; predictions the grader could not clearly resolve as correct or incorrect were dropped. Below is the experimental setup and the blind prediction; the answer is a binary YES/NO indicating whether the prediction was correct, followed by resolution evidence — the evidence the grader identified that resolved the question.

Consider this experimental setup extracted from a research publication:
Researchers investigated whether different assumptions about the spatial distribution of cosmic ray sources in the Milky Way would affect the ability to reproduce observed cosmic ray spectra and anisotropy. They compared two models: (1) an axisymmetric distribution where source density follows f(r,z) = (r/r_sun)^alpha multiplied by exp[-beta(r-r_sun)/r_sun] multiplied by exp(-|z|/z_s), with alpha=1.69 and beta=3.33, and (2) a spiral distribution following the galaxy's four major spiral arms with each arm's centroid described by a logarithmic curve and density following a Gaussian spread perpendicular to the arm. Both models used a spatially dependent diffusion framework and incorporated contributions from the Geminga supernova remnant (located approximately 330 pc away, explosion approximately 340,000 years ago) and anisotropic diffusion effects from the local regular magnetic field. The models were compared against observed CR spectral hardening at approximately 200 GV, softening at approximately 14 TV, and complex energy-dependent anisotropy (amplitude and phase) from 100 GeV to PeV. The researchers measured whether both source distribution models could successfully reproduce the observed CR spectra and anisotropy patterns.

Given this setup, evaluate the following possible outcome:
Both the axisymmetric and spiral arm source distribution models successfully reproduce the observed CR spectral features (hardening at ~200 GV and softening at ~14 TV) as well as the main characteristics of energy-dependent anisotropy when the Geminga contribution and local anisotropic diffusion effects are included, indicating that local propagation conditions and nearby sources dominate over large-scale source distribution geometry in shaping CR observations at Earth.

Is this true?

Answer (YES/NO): YES